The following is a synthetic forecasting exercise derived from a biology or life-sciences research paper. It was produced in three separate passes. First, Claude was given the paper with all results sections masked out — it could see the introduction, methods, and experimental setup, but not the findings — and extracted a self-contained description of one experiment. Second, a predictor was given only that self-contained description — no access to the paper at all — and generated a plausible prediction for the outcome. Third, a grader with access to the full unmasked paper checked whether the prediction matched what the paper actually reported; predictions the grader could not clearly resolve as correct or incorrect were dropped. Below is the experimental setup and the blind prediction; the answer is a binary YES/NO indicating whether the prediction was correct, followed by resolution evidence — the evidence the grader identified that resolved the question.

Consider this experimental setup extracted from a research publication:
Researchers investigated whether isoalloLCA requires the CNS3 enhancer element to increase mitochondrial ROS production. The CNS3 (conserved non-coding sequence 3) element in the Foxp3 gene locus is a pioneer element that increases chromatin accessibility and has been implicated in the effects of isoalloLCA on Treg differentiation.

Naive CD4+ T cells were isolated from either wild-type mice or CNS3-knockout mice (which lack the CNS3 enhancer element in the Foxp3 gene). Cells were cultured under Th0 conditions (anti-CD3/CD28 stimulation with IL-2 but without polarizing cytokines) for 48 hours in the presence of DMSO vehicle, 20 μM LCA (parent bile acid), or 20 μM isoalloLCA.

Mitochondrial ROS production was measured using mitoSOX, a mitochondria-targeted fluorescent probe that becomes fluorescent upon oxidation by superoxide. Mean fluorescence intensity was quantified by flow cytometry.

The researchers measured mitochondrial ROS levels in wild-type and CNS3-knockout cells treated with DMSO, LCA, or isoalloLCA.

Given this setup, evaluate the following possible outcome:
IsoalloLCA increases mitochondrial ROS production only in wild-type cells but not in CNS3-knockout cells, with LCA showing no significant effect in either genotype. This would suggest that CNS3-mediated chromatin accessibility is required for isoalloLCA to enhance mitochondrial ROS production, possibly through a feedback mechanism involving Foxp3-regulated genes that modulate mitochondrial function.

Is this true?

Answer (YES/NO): NO